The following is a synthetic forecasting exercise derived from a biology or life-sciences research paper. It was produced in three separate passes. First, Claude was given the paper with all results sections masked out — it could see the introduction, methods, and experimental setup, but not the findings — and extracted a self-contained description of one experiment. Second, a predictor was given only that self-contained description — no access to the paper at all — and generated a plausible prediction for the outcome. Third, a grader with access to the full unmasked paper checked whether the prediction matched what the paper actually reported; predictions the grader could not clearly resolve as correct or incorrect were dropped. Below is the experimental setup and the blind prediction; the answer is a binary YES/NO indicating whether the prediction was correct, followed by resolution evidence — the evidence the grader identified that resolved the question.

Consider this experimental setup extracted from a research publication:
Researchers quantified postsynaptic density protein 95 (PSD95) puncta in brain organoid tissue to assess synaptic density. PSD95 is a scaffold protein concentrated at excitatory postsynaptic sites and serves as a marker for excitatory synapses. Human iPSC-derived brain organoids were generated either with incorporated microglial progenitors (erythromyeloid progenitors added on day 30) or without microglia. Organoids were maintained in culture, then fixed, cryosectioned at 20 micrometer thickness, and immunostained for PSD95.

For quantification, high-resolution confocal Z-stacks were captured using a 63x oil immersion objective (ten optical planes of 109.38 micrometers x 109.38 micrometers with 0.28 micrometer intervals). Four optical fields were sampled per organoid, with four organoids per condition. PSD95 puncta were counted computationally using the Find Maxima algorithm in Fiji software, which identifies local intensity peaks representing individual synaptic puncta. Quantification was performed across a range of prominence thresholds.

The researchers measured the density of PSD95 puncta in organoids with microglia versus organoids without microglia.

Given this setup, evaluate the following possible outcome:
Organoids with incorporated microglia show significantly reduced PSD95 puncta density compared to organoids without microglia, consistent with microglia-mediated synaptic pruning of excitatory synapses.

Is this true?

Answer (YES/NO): NO